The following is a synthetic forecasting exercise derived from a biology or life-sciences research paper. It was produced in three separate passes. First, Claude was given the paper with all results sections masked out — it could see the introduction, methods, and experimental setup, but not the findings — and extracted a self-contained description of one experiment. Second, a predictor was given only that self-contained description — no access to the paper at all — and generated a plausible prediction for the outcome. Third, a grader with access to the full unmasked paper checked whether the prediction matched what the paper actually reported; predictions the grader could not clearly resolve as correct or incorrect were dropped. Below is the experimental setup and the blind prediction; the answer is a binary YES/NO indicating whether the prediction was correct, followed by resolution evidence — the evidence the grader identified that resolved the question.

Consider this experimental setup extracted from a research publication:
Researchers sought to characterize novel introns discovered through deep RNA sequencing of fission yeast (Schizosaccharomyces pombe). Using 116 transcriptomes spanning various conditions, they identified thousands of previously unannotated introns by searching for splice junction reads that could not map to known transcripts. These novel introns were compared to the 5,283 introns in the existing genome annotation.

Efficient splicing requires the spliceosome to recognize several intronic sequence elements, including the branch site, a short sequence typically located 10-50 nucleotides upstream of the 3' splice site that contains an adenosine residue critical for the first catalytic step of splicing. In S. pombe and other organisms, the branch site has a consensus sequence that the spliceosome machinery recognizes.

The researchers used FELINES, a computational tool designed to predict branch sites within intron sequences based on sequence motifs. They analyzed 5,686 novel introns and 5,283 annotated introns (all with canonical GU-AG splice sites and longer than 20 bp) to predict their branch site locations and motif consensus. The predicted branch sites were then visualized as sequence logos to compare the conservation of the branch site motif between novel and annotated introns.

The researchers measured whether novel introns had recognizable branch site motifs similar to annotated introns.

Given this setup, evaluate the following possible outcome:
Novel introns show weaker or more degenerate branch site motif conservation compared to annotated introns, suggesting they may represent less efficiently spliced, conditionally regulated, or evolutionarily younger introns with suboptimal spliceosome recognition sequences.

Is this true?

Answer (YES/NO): NO